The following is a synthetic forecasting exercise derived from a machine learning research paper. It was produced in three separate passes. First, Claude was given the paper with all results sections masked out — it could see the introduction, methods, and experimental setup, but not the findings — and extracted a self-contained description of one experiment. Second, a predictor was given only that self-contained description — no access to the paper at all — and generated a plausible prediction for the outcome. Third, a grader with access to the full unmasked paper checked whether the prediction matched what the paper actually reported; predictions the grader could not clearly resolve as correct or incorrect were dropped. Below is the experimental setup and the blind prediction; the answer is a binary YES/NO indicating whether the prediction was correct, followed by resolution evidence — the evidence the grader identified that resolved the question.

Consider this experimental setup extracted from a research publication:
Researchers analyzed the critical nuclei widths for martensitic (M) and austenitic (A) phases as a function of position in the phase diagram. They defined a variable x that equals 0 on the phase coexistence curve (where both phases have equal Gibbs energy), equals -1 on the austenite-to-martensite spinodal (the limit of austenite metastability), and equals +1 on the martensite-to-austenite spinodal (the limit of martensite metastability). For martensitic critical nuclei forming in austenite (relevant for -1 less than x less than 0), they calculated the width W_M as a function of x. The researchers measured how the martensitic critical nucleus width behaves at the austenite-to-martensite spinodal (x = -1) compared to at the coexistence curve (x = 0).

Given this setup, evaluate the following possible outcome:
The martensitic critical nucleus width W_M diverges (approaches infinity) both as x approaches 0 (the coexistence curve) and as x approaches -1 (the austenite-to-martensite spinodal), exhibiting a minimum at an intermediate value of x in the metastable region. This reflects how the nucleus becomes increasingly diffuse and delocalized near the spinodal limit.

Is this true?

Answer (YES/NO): NO